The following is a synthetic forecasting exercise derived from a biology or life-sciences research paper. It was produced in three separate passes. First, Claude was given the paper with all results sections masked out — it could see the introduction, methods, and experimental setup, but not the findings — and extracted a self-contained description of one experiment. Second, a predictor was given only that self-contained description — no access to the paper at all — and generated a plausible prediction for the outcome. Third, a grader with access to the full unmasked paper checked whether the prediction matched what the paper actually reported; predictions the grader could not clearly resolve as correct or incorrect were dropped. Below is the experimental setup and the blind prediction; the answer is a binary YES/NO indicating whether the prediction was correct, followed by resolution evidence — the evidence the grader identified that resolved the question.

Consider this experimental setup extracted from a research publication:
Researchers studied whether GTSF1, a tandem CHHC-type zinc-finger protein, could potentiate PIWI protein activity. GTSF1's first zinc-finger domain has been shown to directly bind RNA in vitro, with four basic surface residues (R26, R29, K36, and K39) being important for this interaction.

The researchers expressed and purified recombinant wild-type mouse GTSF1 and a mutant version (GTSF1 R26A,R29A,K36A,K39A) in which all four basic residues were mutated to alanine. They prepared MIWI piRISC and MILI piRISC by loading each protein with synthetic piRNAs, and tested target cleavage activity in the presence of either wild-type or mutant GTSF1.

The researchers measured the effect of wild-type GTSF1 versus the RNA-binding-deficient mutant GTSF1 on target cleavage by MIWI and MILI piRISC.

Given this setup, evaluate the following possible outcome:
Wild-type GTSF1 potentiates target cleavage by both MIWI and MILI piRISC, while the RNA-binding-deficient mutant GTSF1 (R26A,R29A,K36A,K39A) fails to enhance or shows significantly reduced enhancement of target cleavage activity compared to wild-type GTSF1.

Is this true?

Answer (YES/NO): YES